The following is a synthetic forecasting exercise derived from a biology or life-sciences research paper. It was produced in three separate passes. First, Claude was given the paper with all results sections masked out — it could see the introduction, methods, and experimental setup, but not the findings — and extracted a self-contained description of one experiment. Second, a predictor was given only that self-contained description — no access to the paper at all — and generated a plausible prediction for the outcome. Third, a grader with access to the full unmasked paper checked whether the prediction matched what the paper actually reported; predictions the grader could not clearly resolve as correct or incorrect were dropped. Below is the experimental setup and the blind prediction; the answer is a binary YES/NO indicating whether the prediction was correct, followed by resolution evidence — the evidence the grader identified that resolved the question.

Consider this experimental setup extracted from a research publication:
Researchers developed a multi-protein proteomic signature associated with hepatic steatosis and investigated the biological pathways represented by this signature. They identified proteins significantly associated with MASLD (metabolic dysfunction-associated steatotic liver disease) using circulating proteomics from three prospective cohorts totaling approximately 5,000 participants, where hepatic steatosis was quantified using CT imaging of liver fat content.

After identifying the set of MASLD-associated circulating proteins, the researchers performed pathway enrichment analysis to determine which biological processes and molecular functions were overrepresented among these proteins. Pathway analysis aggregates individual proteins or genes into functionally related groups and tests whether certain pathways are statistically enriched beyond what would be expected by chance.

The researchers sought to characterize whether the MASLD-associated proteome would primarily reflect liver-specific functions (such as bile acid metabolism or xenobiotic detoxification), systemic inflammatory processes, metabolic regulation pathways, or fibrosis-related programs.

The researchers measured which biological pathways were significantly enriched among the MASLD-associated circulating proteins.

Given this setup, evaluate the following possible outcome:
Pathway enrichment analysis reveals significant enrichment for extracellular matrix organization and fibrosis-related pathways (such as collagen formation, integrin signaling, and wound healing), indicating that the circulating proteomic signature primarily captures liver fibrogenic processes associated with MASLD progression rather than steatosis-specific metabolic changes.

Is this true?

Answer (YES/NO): NO